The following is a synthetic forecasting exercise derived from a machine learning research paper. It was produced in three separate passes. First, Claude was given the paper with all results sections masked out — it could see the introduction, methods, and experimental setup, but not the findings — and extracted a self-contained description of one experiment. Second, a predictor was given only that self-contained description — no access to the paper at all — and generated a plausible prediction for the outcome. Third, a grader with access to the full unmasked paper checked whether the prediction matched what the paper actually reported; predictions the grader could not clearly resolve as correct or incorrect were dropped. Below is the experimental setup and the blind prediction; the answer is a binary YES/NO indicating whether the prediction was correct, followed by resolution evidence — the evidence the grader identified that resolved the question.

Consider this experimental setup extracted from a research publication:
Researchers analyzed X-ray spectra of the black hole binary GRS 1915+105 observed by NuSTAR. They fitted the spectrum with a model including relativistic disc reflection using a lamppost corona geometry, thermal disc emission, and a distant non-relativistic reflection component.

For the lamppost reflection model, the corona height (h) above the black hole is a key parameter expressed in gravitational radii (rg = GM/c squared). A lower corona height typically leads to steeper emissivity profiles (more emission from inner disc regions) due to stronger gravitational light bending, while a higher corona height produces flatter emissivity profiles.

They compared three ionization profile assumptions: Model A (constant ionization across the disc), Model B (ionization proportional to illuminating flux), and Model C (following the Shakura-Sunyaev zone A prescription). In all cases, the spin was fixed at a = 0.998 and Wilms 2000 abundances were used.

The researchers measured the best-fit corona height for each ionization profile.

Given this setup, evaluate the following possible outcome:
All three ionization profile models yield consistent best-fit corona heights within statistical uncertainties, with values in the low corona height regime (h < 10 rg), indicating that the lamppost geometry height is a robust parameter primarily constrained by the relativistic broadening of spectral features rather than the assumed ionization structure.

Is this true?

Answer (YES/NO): NO